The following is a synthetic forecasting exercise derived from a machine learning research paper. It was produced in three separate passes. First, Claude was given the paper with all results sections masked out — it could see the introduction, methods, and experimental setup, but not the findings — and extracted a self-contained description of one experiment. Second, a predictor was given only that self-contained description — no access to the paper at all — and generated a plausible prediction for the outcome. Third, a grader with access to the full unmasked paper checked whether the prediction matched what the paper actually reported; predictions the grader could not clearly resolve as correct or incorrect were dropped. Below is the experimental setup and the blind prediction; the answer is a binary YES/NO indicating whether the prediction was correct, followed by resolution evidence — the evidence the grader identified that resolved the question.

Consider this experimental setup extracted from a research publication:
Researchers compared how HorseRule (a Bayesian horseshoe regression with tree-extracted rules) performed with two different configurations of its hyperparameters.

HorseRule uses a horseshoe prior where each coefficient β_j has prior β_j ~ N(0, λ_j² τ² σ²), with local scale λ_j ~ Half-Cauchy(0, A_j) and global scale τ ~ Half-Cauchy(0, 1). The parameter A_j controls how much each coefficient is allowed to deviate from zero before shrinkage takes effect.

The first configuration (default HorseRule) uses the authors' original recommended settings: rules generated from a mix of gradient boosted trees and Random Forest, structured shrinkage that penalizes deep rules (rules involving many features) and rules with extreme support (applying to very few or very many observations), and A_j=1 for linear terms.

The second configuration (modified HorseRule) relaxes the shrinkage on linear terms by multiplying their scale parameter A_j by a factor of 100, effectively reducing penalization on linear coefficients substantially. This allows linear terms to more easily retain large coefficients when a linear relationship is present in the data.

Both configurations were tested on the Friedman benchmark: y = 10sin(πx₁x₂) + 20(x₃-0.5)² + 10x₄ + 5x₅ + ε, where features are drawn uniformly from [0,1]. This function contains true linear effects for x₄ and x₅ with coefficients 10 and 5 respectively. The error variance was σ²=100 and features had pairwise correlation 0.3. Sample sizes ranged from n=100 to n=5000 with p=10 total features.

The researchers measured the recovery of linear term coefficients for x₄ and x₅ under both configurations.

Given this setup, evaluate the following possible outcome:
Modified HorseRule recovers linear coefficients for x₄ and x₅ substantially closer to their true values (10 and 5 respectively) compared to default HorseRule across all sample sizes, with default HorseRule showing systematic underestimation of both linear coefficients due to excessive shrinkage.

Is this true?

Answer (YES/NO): NO